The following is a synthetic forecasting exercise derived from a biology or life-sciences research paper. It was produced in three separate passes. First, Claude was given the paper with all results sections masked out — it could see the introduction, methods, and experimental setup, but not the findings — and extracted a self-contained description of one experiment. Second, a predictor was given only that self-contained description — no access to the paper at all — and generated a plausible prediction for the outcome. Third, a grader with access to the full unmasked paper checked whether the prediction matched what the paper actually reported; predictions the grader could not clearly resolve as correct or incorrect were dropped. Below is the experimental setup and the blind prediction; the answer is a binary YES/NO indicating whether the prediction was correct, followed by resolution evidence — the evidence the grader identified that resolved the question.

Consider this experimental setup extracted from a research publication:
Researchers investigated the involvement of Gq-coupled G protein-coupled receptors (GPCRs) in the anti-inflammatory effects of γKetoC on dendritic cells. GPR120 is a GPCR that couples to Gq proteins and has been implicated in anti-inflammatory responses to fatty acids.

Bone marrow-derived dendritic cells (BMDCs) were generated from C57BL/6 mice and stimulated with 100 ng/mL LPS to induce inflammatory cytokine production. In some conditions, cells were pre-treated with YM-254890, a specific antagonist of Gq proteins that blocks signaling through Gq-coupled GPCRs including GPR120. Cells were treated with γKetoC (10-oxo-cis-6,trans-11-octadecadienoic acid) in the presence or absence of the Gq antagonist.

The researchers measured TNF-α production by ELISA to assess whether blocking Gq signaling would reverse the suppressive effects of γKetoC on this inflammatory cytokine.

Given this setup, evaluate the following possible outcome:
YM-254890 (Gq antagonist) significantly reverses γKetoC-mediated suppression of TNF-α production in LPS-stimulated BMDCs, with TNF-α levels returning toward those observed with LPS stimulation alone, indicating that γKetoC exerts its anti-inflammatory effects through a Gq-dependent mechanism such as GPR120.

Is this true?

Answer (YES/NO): YES